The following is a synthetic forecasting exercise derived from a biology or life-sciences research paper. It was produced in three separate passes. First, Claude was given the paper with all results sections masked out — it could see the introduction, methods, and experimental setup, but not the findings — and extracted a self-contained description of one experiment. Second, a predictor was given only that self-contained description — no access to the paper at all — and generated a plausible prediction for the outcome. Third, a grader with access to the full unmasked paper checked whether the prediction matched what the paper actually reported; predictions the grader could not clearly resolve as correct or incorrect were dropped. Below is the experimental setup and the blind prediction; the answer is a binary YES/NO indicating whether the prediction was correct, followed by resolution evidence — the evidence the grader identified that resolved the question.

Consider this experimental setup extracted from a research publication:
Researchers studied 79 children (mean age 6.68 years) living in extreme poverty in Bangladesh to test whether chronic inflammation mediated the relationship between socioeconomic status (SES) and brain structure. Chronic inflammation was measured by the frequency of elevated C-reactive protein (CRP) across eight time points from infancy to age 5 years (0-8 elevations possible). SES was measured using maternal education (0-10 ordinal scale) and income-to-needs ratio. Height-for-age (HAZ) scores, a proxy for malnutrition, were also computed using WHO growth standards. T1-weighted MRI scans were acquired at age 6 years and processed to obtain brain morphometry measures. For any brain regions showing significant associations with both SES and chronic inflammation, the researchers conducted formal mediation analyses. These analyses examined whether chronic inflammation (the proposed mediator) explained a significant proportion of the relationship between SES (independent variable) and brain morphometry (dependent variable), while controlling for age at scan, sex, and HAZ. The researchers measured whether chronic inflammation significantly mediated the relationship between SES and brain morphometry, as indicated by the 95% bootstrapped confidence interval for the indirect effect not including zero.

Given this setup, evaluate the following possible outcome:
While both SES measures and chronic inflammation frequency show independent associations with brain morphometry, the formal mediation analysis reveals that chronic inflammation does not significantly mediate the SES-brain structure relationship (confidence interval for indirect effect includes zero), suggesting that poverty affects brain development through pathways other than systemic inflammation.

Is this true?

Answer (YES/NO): NO